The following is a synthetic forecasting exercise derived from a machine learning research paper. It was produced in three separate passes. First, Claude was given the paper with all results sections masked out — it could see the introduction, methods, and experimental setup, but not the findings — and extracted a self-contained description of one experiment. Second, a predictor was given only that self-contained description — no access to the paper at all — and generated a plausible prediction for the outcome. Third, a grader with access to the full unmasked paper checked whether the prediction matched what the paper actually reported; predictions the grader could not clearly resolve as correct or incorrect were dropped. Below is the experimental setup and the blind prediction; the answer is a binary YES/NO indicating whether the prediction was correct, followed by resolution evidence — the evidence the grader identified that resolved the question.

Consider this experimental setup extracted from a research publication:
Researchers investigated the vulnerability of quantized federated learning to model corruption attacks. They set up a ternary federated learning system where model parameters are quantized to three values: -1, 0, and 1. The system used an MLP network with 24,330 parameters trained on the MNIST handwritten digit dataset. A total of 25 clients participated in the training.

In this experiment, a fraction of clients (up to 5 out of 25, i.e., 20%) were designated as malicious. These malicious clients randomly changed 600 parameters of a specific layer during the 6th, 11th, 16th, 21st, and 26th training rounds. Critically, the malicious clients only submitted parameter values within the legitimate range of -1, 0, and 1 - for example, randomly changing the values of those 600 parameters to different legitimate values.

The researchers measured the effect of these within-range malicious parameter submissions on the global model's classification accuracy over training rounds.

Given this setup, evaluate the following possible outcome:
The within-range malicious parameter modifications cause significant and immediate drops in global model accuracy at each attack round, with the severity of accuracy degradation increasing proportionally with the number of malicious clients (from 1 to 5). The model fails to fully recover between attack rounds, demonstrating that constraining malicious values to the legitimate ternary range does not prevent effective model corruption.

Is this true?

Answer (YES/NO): NO